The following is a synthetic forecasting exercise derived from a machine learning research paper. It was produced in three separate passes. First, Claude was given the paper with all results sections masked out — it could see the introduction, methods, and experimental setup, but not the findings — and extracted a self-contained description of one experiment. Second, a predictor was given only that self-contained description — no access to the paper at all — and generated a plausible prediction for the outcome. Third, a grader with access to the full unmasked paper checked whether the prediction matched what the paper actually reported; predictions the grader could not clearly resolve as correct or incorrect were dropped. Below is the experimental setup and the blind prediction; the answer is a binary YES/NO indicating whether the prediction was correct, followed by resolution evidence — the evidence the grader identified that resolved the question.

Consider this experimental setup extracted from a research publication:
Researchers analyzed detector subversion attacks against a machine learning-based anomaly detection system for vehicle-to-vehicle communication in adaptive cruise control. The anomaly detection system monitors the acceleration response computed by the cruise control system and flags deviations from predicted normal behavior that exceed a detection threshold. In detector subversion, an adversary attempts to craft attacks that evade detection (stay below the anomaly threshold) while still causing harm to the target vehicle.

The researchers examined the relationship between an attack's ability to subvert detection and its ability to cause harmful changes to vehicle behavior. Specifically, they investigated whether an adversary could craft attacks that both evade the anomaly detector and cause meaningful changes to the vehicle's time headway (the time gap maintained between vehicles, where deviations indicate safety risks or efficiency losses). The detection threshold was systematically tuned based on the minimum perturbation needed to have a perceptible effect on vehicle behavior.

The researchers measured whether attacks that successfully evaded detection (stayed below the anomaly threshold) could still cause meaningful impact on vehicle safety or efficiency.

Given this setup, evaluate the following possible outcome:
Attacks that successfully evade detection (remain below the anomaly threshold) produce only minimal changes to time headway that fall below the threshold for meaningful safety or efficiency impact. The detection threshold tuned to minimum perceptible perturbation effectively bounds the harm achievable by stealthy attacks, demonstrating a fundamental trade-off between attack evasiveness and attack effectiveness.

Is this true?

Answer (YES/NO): YES